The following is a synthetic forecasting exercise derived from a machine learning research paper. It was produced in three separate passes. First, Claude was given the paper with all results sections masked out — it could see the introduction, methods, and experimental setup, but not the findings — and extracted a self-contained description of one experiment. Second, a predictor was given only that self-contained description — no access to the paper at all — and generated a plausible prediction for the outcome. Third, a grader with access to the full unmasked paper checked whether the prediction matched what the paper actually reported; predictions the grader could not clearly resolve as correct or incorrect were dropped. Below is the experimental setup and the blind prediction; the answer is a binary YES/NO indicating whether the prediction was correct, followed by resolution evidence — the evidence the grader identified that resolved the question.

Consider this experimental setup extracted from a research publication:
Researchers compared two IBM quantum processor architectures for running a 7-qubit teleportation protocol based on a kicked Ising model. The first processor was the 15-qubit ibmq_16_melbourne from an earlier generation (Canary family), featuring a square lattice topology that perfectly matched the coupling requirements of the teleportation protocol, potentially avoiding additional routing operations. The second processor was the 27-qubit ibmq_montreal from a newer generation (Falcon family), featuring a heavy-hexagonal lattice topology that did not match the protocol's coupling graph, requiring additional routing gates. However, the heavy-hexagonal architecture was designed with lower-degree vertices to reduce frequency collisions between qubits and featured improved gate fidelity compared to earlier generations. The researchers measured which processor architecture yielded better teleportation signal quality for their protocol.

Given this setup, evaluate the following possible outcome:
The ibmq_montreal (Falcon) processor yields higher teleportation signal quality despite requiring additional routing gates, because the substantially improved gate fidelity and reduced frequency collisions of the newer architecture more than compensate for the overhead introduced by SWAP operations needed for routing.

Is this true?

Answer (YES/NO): YES